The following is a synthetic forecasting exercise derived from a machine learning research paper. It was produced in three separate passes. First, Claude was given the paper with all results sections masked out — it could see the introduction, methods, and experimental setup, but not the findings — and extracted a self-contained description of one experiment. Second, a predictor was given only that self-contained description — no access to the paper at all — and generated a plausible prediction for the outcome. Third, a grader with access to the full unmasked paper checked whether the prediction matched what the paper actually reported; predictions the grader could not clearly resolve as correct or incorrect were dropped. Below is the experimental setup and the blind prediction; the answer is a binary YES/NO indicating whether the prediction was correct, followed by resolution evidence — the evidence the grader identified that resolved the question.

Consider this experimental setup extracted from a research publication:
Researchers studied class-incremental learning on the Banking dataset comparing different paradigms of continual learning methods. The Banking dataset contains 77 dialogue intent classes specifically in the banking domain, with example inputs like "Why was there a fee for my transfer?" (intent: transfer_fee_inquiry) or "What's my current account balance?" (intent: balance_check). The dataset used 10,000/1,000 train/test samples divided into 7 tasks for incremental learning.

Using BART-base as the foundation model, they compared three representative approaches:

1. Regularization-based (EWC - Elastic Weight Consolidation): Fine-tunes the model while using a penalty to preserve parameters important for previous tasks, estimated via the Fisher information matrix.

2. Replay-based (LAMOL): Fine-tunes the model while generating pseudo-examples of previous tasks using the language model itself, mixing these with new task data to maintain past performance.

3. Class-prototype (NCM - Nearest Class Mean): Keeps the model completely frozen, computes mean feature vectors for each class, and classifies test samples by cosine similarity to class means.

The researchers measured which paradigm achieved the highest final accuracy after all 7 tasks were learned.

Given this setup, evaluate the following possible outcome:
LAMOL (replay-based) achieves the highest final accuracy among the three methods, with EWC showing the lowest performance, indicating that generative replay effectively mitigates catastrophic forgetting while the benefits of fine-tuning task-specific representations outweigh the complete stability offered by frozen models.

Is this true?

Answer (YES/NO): NO